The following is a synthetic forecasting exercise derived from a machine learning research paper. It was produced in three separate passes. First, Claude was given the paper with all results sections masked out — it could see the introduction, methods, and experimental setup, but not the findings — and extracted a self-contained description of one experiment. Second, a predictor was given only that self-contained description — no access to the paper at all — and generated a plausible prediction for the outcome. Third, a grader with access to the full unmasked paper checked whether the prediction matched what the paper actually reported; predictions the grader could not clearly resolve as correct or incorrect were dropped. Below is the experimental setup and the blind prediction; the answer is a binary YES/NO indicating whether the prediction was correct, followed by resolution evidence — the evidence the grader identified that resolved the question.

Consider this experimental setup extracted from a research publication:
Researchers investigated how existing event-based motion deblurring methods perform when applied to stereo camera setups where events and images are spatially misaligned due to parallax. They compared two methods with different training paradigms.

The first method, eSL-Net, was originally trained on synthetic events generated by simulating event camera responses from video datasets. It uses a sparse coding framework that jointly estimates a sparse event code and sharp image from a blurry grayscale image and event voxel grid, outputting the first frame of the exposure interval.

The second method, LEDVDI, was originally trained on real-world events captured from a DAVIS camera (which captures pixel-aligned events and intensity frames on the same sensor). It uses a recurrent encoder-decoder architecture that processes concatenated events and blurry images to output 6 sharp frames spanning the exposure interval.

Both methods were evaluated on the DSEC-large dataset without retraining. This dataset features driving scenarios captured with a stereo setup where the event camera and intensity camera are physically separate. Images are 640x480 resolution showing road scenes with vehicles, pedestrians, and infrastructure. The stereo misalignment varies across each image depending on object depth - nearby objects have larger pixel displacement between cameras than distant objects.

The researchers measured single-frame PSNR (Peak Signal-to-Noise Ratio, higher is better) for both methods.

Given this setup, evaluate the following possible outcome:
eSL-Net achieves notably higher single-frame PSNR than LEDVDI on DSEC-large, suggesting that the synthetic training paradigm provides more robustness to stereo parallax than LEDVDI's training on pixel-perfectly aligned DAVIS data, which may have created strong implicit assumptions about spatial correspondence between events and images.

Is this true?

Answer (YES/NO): NO